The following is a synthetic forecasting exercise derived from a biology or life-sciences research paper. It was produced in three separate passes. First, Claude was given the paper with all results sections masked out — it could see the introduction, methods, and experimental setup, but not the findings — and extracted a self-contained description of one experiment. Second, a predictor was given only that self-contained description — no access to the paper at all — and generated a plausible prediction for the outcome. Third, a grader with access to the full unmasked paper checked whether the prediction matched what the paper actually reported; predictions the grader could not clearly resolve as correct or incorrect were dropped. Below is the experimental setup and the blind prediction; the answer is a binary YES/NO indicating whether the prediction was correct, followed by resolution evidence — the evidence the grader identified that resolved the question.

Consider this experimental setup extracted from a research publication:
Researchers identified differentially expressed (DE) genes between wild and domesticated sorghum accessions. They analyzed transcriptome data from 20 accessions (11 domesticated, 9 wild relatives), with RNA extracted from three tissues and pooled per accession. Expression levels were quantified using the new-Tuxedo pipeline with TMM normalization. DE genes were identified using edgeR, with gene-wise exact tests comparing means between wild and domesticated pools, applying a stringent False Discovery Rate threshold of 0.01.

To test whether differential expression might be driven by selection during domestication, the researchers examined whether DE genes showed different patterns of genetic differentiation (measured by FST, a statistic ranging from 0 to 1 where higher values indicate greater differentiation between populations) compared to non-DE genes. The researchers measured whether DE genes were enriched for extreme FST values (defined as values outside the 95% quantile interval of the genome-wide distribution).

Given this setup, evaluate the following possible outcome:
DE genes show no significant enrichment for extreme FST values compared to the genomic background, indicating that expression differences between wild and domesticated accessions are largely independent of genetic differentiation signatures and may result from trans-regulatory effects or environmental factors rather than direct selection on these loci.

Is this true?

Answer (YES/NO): NO